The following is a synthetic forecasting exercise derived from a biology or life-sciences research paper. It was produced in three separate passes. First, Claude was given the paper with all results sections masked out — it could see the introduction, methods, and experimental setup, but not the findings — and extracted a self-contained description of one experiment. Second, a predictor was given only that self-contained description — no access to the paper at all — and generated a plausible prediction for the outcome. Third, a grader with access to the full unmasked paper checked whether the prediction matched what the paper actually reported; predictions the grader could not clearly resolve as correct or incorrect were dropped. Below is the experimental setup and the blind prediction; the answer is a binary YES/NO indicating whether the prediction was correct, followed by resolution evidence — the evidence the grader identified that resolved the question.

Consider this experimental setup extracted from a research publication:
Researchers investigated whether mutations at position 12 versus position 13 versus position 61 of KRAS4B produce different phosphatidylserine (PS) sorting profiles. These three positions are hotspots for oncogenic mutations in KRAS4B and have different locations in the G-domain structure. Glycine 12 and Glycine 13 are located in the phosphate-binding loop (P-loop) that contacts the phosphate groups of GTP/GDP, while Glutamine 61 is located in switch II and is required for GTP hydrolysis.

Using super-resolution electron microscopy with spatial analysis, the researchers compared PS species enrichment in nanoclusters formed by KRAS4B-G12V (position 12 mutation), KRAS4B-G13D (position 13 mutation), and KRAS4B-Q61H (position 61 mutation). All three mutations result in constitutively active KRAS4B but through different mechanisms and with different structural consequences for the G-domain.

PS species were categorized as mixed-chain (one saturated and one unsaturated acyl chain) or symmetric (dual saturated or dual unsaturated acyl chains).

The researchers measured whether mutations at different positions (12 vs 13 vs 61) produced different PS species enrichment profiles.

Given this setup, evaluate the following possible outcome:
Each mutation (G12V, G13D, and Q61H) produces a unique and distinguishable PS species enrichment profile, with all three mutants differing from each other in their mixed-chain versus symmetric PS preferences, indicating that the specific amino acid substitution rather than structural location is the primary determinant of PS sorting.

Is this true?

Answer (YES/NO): NO